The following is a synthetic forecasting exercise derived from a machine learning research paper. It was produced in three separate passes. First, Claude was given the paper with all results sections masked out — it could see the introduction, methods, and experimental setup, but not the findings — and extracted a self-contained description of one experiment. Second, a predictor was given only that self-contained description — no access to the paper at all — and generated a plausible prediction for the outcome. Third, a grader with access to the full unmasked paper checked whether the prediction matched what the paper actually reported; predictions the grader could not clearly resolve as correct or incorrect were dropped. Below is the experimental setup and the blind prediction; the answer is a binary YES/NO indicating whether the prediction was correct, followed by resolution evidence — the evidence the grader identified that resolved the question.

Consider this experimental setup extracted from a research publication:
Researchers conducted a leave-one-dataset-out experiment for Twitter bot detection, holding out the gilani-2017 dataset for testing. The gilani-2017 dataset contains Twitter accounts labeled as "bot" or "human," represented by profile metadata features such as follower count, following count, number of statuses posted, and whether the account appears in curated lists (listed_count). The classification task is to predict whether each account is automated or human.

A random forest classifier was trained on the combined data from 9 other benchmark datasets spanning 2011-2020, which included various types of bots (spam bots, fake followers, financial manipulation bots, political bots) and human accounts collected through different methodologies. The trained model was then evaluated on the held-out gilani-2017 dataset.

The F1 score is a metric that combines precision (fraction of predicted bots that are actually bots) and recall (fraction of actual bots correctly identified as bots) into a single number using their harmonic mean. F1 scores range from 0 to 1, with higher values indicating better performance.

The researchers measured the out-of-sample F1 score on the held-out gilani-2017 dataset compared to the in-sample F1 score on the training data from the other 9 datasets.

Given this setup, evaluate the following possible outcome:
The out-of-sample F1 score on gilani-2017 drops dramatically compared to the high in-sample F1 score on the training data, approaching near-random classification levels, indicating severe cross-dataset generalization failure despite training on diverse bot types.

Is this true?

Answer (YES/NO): YES